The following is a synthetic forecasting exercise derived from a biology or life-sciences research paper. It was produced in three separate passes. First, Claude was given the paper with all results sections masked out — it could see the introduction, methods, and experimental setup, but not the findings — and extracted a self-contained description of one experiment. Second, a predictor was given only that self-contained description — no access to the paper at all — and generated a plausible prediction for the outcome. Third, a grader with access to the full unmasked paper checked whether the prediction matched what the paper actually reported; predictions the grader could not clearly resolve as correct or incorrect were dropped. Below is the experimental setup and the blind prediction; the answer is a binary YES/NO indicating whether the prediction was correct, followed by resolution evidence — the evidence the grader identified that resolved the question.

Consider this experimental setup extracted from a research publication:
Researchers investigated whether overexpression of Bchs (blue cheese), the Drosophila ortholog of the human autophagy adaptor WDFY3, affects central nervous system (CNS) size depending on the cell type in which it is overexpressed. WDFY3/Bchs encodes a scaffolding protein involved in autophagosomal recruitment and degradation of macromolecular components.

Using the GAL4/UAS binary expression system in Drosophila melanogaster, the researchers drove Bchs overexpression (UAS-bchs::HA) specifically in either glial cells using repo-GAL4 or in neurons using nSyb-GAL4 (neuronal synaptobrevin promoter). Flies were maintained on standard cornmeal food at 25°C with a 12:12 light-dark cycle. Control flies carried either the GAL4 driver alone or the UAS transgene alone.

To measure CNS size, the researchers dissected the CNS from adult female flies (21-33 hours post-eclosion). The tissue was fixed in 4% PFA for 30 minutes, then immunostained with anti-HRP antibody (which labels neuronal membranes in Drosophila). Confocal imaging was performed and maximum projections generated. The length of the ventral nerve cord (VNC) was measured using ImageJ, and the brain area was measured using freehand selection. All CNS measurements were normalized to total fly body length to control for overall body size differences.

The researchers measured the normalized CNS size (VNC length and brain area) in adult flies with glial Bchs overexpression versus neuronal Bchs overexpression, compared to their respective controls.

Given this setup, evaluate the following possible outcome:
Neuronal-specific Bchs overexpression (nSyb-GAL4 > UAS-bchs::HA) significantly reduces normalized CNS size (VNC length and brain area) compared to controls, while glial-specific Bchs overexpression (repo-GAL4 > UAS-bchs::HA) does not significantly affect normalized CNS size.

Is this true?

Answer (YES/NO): NO